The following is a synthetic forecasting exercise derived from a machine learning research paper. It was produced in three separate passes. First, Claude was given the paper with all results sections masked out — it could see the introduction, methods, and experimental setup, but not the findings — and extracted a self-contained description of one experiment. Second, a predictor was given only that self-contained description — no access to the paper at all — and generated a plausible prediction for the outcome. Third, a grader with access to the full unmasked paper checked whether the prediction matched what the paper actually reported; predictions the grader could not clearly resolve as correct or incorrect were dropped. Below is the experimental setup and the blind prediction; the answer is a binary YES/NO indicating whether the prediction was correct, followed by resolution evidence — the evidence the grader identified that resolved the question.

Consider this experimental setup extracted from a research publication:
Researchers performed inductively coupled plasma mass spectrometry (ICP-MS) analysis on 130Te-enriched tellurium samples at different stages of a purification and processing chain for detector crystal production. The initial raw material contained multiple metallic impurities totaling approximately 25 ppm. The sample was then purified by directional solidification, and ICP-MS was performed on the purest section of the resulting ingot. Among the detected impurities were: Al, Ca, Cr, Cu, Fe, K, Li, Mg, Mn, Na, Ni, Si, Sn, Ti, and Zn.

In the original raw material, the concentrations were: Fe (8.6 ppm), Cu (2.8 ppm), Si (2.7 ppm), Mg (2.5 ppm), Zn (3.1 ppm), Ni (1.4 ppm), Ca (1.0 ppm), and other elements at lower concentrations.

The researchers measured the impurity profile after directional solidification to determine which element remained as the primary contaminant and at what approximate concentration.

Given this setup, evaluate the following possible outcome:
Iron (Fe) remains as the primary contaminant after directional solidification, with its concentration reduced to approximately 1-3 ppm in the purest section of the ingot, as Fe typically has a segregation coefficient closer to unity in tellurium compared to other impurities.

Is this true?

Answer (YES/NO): YES